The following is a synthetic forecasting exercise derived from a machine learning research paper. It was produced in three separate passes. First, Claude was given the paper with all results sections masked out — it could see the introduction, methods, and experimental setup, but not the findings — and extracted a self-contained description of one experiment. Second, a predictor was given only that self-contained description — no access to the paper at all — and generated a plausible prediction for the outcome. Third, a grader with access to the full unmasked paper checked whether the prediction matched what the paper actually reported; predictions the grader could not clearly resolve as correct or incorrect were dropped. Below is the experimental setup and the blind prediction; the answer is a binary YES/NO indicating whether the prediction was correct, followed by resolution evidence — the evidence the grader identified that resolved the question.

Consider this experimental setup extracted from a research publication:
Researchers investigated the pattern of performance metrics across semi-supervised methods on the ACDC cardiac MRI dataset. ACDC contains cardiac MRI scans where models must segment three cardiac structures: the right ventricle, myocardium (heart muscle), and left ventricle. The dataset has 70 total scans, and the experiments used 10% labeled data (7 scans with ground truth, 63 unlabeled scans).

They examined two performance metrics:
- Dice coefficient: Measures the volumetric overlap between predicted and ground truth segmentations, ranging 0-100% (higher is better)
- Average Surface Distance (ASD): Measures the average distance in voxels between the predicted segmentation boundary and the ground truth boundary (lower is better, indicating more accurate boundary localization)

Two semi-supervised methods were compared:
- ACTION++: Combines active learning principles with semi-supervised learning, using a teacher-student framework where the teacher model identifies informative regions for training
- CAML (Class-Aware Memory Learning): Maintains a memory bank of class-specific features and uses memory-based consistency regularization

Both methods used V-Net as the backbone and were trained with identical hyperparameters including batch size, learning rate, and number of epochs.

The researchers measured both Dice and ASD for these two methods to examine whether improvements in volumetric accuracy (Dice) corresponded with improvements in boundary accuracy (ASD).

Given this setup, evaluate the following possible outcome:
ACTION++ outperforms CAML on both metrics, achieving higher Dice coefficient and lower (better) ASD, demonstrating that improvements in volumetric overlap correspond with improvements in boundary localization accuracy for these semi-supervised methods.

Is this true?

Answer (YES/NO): YES